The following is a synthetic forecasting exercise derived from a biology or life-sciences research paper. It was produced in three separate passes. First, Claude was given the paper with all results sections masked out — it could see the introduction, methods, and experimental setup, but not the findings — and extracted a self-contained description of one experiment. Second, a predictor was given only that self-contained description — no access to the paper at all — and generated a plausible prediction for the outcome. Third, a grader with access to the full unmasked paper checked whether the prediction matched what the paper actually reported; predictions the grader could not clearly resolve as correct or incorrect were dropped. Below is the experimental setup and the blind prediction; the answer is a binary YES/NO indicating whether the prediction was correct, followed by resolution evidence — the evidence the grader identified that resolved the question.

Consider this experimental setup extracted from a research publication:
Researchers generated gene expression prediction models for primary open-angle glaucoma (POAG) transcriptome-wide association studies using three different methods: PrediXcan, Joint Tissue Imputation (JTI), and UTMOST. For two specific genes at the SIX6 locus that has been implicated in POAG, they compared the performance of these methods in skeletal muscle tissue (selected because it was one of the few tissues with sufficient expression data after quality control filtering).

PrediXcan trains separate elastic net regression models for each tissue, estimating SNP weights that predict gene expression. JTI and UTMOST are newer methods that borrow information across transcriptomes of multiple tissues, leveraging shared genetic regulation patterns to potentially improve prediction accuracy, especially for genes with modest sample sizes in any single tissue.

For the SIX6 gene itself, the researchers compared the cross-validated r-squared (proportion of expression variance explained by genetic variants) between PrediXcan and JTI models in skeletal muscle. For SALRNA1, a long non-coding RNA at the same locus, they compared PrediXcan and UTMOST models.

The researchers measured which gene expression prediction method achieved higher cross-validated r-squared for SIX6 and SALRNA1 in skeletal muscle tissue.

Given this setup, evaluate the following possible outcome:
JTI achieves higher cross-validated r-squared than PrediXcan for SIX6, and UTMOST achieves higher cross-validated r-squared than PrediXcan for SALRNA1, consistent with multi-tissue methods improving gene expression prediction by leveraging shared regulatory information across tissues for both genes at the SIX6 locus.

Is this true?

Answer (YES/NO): NO